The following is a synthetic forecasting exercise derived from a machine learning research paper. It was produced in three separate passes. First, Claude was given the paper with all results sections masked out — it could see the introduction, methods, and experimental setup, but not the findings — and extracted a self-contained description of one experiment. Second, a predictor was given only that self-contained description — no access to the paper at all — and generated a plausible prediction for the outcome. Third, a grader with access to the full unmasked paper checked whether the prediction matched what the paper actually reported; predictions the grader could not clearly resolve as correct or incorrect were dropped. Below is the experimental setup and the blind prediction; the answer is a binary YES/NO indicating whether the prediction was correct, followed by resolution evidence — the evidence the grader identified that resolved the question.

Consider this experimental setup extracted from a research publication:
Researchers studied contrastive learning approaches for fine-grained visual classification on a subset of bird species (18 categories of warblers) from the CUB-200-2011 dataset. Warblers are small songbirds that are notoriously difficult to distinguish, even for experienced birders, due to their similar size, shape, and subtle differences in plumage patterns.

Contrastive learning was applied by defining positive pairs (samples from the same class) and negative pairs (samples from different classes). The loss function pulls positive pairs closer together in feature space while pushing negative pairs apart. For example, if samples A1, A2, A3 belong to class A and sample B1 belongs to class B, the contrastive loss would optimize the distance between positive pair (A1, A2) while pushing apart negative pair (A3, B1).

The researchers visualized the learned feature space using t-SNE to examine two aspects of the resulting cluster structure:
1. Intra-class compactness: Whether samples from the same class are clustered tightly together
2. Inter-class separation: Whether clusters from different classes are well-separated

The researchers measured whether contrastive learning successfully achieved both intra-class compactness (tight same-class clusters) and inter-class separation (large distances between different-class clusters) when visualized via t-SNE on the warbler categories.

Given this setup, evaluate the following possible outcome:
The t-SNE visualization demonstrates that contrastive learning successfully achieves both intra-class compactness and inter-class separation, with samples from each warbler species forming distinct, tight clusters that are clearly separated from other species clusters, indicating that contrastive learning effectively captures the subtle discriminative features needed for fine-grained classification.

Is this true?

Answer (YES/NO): NO